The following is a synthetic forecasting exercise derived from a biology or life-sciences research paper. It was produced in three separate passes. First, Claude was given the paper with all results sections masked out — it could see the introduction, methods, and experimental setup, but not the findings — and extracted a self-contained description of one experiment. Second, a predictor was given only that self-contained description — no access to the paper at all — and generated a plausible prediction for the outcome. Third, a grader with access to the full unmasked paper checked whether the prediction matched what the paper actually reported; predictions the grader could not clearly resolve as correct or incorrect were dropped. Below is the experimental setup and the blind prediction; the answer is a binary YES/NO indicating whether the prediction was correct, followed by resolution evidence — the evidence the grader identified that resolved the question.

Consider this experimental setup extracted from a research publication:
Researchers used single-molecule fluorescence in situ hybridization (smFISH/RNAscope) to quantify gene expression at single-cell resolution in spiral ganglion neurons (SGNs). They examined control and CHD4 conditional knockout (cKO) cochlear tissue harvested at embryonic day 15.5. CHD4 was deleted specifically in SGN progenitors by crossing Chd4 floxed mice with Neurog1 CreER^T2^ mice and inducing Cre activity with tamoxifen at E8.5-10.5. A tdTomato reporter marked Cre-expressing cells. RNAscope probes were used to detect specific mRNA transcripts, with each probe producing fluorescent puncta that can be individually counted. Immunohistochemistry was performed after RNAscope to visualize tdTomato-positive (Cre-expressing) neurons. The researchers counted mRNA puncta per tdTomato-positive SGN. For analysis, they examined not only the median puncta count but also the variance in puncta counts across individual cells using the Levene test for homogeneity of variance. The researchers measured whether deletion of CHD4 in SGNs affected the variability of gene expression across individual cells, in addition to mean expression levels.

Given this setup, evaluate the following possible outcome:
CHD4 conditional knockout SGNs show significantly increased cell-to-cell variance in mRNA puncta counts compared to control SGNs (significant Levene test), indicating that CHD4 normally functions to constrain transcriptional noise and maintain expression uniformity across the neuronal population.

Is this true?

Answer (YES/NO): YES